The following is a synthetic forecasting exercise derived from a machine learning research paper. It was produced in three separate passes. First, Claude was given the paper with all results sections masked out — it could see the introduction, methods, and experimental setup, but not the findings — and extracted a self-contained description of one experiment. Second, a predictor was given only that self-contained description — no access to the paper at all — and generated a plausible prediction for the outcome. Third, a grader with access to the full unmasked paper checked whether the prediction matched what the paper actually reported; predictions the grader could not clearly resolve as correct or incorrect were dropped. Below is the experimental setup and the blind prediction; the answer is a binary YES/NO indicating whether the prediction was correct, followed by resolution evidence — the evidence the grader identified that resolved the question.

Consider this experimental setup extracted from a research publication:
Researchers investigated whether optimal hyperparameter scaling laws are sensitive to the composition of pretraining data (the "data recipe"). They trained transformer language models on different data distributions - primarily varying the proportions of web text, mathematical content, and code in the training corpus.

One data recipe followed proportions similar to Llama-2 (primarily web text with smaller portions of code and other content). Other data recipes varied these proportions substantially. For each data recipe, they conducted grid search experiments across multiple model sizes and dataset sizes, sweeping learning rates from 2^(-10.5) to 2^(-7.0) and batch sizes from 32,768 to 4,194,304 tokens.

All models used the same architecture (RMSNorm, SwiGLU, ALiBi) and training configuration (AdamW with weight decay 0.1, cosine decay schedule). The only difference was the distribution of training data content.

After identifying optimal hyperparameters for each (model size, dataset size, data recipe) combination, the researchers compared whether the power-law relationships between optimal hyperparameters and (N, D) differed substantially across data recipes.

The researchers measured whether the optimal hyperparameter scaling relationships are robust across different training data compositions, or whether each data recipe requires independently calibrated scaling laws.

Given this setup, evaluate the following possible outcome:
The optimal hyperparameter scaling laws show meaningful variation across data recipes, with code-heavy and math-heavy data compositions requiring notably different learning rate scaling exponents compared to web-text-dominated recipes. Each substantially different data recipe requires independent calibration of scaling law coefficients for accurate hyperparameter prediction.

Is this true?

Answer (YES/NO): NO